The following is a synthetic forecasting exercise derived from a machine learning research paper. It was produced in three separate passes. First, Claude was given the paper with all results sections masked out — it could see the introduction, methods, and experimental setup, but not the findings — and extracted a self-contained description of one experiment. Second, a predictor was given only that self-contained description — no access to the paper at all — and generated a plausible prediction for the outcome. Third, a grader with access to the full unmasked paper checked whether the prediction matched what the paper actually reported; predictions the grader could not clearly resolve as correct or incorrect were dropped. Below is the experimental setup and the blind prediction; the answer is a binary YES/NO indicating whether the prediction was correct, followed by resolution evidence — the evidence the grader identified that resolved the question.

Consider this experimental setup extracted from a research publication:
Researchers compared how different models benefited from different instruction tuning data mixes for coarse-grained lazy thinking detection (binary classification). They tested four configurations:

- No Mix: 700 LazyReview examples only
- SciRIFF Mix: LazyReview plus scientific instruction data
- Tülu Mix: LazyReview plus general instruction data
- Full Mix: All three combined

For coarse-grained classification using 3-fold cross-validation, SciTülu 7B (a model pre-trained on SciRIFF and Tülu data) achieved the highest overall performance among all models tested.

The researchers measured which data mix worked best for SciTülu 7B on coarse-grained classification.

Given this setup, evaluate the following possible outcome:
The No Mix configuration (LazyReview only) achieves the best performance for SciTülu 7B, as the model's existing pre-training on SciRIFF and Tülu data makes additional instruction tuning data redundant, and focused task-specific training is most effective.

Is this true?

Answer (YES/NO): NO